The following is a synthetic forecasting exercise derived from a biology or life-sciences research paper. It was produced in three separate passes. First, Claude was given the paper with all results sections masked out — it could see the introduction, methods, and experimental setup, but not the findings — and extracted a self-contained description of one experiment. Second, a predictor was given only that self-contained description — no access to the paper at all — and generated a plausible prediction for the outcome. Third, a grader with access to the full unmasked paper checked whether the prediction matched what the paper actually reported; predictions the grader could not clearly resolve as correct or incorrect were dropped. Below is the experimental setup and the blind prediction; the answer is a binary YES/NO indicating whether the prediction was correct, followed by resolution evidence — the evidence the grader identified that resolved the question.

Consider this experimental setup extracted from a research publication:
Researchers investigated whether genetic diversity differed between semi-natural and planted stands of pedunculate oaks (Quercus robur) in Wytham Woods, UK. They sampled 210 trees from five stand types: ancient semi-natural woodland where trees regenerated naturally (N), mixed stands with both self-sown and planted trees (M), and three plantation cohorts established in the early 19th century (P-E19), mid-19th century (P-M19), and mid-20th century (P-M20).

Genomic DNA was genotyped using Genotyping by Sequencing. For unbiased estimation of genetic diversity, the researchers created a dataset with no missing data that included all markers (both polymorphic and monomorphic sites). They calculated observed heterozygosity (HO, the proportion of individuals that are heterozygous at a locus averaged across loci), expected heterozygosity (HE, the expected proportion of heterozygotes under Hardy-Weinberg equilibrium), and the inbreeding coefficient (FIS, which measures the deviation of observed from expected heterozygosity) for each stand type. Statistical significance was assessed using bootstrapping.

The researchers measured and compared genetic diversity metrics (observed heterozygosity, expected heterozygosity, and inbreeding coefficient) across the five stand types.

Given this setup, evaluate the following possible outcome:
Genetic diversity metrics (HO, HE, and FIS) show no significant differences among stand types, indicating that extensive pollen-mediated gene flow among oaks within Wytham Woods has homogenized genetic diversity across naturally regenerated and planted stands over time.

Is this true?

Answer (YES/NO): NO